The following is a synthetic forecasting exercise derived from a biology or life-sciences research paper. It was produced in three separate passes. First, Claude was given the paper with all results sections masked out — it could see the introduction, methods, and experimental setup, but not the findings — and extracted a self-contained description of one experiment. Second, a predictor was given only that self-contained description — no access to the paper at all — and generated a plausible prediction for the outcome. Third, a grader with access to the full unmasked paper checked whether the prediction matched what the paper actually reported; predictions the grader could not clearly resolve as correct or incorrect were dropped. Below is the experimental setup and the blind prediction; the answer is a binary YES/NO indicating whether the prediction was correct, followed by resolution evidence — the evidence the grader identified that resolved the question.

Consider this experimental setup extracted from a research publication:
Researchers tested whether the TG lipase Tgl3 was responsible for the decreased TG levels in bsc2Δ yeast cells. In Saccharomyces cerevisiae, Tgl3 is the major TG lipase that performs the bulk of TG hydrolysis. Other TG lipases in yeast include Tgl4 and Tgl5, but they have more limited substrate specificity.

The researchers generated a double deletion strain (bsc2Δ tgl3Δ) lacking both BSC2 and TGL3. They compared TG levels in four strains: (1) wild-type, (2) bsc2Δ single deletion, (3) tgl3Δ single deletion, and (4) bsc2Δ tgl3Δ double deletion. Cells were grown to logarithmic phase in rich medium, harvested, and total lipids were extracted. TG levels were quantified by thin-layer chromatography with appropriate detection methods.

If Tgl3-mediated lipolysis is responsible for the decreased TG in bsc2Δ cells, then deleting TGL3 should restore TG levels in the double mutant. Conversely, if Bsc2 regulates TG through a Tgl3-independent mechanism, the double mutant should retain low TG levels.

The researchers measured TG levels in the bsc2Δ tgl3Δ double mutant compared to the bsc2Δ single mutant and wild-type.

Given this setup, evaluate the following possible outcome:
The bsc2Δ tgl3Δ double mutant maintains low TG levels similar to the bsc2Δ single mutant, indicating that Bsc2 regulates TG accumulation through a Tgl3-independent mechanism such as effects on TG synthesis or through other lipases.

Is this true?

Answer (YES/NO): NO